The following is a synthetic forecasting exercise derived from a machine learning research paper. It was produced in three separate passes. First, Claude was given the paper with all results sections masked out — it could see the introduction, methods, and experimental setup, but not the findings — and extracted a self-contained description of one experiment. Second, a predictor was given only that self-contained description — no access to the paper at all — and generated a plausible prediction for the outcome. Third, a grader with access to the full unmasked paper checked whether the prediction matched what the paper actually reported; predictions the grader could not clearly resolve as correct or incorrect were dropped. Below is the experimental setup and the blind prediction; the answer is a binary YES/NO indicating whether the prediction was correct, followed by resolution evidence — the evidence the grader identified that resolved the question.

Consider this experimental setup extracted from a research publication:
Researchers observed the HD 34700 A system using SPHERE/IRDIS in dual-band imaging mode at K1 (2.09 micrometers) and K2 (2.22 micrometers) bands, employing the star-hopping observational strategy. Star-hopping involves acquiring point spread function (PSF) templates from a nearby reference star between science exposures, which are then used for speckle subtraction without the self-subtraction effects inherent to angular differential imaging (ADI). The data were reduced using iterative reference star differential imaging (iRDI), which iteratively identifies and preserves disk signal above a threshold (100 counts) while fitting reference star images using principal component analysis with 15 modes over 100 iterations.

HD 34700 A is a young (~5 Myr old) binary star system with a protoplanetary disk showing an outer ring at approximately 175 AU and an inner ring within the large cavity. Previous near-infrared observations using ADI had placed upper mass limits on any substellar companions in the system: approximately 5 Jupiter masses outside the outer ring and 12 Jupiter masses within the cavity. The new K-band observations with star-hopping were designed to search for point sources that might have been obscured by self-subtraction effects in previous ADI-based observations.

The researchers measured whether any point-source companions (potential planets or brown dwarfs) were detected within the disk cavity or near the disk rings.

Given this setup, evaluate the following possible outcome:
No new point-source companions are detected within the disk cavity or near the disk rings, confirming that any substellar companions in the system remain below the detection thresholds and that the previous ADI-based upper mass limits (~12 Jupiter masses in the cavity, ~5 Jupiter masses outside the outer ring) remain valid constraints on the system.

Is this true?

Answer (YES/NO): YES